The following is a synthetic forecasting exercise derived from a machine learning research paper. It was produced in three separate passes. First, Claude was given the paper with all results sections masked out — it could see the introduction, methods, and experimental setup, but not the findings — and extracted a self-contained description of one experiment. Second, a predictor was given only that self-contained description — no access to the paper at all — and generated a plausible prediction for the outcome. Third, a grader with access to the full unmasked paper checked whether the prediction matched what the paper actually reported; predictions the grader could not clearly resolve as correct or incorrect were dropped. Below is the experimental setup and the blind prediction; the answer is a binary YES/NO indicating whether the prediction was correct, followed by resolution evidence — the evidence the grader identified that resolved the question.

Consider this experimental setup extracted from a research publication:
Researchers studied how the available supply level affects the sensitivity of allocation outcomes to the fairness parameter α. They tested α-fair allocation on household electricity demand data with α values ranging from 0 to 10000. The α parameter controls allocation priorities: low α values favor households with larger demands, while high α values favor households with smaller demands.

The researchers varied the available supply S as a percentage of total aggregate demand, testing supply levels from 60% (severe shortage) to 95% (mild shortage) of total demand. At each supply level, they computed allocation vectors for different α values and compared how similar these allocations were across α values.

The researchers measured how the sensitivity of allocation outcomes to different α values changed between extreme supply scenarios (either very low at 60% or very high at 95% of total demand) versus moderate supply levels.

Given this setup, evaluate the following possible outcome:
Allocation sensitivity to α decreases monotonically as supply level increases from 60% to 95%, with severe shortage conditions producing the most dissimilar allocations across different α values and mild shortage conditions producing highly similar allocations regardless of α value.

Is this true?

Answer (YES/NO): NO